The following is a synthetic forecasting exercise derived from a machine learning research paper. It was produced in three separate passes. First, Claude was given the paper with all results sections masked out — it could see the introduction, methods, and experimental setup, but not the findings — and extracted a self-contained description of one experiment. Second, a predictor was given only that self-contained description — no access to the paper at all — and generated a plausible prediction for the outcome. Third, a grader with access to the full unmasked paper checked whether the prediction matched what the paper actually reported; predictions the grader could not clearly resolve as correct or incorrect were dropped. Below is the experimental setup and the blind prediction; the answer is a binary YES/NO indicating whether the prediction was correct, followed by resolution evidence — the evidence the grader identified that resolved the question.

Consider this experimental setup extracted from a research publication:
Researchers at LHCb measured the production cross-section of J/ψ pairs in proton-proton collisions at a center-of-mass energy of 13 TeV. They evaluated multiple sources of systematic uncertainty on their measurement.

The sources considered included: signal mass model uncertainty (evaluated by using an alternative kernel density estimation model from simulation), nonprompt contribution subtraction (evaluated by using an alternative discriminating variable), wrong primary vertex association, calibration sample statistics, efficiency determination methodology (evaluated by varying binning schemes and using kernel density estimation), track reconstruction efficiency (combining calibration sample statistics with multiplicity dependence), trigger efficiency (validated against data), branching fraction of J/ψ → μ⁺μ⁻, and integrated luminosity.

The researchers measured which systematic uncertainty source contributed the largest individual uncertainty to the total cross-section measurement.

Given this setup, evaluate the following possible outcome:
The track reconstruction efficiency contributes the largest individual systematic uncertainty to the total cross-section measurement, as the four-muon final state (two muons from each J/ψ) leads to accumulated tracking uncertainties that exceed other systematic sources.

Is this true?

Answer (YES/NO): YES